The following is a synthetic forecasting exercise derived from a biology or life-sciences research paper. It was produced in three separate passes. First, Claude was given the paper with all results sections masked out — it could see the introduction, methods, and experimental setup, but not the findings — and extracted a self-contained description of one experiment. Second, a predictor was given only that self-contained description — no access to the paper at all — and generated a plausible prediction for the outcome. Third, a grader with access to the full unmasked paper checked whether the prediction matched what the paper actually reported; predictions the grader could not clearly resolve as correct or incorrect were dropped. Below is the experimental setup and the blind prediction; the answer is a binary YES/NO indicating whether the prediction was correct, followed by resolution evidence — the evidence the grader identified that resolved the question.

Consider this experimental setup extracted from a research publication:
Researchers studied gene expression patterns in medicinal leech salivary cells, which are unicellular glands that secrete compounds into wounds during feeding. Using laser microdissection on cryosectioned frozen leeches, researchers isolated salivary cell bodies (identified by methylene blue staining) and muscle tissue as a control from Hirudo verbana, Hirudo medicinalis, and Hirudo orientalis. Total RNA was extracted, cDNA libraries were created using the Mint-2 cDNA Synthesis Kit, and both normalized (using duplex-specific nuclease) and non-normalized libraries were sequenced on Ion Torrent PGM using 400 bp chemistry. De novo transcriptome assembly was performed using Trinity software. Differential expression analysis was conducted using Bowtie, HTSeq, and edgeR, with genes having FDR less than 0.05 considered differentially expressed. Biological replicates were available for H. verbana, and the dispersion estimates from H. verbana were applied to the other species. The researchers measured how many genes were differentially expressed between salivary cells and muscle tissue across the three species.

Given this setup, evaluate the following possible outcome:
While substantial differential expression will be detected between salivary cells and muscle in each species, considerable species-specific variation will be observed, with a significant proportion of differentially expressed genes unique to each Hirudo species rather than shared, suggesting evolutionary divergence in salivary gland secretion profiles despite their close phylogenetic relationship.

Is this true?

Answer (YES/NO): NO